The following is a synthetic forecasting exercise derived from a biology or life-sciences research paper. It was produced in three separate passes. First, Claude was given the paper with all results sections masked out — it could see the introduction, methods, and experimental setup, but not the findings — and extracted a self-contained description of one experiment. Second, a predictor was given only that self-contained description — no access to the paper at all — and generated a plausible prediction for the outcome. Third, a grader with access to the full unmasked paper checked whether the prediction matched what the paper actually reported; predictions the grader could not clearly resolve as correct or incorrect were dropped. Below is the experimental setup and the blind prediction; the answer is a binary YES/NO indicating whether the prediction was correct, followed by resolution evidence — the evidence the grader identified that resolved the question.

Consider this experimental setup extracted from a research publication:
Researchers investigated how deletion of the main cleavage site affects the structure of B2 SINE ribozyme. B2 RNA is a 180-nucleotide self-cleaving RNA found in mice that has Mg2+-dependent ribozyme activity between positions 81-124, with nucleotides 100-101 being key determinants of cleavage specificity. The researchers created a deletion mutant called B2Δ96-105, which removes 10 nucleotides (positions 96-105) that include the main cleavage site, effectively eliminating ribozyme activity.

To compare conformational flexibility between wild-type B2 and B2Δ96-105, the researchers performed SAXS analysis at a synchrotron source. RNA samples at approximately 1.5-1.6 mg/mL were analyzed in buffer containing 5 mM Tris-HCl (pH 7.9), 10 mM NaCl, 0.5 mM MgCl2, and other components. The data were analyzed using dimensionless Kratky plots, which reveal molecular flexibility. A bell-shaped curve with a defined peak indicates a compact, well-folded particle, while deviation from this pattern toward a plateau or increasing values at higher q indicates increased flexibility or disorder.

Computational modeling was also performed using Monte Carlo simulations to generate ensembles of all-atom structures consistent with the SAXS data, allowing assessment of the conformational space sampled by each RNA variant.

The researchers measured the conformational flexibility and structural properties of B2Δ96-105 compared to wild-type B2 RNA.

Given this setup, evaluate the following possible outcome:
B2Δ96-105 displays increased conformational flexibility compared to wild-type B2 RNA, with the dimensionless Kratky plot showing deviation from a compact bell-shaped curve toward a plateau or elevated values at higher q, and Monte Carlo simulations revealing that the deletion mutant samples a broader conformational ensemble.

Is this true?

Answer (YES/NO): NO